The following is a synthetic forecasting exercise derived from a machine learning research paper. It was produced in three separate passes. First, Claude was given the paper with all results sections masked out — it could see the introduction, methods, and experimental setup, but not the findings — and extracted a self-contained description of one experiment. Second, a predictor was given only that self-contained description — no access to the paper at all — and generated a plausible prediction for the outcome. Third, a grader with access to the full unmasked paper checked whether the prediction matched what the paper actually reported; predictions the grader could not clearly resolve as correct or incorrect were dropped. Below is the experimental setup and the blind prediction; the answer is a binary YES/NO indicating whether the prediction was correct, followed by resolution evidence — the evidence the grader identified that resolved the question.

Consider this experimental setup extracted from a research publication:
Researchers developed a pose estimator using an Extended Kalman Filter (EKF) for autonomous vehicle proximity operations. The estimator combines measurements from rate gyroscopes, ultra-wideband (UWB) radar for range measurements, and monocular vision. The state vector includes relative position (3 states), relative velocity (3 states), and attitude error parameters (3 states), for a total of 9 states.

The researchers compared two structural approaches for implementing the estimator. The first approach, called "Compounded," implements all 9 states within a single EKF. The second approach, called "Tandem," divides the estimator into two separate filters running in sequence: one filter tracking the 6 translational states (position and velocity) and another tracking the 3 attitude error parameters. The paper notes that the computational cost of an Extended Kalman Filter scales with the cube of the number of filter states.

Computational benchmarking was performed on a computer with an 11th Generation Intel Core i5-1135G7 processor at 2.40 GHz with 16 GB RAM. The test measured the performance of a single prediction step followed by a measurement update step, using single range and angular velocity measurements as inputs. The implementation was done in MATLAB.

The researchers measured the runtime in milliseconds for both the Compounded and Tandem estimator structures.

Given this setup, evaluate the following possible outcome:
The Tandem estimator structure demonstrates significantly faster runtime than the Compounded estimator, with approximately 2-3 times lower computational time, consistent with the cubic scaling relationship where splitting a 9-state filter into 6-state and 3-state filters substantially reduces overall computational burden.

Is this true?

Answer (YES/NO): YES